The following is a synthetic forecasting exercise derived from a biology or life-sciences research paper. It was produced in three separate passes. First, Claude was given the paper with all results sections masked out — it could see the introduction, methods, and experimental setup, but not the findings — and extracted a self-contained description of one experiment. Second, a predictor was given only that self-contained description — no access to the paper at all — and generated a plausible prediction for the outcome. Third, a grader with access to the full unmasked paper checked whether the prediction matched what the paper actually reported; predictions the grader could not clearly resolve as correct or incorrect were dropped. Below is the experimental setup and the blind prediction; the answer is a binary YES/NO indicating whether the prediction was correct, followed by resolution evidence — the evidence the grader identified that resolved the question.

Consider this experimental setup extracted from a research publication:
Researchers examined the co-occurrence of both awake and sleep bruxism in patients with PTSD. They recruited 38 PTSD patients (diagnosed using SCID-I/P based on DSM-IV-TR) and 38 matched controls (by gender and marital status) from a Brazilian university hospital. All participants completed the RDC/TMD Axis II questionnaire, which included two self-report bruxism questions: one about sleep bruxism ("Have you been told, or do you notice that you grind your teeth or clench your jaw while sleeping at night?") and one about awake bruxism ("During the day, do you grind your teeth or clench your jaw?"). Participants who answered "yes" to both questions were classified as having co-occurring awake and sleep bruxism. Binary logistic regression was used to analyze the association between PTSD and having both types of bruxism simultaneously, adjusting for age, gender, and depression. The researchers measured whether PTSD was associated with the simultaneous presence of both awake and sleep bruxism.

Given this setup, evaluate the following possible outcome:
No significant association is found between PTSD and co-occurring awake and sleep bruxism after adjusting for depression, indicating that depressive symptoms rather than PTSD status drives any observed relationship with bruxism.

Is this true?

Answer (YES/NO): NO